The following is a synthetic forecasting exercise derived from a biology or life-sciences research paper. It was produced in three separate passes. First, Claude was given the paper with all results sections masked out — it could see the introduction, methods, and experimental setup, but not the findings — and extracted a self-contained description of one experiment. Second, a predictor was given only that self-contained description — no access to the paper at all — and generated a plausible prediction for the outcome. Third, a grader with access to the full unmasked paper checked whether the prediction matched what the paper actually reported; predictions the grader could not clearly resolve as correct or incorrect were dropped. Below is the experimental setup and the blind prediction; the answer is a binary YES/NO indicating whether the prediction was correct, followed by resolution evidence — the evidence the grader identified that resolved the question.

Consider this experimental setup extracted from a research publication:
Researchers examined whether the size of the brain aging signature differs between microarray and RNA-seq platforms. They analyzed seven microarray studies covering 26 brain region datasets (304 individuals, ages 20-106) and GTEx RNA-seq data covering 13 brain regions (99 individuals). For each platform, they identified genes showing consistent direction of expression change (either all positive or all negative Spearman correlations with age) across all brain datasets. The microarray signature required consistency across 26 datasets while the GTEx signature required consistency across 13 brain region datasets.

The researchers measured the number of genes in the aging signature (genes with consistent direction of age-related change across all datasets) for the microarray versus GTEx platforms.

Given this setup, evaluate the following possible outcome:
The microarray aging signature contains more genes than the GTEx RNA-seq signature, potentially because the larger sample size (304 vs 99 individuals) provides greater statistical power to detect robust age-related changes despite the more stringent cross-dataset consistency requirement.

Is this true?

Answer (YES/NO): NO